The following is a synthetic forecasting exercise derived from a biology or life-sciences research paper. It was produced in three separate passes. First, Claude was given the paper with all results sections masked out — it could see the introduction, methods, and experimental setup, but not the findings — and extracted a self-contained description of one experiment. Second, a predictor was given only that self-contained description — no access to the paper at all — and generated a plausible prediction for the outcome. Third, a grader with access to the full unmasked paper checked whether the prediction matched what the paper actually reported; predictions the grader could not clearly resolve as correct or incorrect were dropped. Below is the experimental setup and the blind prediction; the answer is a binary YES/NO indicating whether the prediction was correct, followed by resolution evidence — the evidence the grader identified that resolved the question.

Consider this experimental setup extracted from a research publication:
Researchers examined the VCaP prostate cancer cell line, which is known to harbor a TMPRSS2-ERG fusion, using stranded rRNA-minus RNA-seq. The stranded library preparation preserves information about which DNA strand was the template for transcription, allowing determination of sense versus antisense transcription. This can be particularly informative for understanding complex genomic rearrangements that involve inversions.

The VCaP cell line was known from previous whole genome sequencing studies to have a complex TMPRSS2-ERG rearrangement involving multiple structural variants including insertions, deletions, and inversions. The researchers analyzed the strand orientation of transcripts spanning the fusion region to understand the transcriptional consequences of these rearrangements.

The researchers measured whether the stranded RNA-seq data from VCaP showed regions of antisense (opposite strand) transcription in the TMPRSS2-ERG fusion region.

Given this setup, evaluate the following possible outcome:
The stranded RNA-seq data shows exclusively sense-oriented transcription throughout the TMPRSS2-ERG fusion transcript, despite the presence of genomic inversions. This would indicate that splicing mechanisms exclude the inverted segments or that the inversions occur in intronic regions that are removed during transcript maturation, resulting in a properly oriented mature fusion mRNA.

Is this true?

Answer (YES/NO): NO